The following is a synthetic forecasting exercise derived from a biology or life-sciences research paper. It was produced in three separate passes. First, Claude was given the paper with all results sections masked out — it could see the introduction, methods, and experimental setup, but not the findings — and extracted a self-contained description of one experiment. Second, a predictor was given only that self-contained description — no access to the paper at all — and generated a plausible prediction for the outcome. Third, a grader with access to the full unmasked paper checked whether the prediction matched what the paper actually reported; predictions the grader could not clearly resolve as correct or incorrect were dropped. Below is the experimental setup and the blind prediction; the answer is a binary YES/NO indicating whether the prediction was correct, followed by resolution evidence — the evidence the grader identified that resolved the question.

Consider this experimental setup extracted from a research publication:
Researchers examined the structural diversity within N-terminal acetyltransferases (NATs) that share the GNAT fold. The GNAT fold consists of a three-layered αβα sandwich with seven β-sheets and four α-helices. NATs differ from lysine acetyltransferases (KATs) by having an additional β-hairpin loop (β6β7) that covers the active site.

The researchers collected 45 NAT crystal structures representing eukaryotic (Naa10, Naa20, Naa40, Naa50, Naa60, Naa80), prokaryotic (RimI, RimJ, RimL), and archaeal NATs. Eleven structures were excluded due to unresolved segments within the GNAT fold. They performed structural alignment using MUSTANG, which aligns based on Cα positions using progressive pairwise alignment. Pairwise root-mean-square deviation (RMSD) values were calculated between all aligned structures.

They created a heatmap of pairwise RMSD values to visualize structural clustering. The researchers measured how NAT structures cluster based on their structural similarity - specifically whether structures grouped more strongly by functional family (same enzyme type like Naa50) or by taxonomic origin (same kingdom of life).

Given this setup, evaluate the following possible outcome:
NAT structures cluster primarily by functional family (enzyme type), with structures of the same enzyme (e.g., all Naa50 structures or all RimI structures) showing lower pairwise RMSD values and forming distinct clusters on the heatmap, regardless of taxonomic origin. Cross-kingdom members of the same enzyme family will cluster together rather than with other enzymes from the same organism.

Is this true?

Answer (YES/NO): NO